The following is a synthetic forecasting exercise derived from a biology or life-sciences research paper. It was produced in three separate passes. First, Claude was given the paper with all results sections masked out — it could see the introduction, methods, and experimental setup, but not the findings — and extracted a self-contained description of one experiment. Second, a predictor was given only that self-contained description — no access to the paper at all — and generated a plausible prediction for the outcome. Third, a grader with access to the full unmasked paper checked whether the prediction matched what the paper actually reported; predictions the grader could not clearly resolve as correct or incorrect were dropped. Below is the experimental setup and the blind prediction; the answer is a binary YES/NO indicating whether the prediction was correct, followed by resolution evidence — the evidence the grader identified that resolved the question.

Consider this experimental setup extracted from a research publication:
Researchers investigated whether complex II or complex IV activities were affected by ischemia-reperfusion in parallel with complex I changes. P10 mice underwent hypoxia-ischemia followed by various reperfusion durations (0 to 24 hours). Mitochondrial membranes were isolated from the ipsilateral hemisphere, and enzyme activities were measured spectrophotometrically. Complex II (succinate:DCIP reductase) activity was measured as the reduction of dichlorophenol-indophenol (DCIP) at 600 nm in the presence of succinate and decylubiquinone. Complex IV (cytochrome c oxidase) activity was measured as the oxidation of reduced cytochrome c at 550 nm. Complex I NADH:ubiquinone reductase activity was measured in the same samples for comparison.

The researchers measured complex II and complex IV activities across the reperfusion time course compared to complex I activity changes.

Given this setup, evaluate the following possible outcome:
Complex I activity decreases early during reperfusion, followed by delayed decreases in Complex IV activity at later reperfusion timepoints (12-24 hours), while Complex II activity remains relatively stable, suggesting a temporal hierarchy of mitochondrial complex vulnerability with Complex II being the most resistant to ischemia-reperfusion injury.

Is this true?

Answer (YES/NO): NO